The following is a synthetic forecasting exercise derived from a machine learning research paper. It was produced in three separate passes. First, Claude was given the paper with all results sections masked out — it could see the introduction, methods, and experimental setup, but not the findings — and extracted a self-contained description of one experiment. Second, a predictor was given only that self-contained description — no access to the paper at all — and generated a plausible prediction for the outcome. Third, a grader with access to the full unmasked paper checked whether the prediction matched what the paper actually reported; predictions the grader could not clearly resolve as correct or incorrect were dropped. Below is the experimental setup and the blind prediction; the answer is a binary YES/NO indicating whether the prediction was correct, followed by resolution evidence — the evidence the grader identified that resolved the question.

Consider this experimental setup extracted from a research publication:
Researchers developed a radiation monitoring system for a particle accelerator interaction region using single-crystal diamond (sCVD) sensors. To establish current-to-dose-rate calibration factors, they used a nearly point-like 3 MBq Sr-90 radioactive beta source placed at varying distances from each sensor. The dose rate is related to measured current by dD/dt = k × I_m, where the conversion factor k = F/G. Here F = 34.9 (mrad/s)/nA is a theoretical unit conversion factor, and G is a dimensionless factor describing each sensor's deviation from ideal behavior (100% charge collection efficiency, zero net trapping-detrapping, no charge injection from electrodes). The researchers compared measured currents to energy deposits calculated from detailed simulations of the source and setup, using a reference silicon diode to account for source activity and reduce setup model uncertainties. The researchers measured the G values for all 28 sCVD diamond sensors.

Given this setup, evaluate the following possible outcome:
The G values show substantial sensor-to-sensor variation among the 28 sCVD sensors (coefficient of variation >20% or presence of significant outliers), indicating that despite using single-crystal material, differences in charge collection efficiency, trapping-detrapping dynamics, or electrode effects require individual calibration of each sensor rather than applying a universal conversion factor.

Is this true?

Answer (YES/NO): YES